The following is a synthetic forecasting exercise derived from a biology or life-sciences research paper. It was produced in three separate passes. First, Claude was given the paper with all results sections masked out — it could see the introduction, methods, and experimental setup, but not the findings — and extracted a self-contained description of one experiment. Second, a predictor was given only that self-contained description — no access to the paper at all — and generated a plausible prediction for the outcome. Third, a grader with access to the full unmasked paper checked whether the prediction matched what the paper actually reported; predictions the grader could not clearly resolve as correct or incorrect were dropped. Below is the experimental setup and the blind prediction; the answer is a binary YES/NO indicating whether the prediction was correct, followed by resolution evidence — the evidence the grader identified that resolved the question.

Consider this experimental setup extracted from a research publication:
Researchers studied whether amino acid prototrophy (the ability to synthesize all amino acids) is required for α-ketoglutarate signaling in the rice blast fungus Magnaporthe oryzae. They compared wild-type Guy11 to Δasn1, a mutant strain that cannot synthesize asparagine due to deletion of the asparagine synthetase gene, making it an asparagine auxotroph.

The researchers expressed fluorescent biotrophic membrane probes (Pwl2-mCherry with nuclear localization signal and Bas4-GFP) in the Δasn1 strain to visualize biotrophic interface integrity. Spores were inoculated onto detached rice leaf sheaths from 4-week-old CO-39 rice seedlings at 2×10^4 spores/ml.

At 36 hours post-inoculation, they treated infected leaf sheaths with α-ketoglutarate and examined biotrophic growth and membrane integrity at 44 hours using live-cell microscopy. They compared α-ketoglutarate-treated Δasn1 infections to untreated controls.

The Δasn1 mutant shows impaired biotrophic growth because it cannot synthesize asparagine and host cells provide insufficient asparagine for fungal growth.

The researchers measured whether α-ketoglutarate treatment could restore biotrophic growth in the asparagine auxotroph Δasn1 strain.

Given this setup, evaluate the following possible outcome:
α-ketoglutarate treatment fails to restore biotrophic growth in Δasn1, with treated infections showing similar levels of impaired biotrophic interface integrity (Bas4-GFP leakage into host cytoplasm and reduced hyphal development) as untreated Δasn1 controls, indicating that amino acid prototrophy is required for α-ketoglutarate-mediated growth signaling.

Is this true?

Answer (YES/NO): NO